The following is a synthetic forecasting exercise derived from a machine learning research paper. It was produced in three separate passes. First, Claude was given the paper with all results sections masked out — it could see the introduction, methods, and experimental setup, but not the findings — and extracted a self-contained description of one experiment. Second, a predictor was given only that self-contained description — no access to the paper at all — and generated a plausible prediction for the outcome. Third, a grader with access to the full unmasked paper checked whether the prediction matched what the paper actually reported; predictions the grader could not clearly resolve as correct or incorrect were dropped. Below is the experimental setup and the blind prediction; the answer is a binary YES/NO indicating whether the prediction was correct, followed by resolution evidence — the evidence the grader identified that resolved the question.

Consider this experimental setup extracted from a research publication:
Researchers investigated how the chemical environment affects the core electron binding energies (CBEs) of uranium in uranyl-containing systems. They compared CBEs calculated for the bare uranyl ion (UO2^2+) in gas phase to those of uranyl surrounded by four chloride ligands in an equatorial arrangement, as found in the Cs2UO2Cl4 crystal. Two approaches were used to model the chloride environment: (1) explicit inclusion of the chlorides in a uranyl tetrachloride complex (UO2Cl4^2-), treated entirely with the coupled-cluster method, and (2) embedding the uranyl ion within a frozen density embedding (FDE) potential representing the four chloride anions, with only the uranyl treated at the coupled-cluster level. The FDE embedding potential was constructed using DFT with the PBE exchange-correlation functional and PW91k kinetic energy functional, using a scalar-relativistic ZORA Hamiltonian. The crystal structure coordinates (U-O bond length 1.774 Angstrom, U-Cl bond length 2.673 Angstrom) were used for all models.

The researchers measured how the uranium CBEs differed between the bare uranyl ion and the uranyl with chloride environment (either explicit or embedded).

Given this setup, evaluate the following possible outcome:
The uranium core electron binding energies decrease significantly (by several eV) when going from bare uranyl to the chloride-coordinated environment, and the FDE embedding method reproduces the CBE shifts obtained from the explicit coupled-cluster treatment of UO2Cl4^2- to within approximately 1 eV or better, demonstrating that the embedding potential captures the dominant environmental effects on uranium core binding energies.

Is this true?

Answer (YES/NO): NO